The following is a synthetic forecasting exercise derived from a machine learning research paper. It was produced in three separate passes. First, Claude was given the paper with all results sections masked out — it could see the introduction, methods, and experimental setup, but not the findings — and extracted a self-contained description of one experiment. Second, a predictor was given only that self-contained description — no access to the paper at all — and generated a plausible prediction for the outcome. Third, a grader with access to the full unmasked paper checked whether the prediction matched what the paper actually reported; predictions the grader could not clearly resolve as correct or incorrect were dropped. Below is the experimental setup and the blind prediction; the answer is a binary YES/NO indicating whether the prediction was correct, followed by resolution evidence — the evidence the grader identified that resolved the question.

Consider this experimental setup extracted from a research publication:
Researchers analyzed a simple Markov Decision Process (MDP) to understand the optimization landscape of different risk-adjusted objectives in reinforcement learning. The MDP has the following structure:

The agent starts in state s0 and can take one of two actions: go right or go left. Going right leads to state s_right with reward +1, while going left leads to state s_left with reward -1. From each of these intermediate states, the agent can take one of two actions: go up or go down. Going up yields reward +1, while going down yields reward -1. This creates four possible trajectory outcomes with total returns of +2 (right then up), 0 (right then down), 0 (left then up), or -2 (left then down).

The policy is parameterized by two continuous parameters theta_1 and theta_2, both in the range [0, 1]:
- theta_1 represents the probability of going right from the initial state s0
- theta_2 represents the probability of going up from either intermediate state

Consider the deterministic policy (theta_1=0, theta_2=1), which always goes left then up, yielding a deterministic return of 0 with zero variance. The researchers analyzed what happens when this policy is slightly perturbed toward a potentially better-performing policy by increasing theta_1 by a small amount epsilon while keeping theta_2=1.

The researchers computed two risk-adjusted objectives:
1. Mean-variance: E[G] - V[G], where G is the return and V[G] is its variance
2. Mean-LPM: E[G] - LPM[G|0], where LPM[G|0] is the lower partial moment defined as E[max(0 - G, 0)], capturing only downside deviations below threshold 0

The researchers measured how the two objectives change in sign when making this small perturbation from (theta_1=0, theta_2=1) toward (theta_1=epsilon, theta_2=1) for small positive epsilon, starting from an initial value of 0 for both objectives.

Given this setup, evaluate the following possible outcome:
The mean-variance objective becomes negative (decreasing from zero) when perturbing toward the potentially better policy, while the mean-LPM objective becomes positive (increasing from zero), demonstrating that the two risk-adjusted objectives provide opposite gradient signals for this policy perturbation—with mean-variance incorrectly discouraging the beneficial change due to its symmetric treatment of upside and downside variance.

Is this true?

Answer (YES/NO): YES